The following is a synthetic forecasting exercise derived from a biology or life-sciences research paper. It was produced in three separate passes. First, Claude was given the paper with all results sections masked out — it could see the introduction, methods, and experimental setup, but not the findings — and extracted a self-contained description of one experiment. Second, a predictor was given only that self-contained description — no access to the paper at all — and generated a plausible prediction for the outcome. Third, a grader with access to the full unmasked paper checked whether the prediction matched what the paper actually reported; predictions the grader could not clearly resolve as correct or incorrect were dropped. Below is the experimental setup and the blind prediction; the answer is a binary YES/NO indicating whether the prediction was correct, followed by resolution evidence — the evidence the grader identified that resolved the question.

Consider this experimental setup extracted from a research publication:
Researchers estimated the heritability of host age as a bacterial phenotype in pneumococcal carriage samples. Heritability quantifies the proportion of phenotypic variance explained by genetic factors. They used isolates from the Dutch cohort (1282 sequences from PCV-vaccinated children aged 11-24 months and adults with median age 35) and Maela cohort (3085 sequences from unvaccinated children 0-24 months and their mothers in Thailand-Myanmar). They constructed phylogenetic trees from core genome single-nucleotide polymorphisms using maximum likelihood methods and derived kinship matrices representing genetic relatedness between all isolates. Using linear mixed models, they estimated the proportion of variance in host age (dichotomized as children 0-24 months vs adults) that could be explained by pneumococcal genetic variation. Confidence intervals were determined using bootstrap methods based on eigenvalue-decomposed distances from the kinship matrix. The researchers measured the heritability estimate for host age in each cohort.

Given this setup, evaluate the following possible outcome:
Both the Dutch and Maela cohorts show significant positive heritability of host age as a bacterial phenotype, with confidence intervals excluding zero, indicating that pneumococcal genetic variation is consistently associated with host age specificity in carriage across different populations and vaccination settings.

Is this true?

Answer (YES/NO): NO